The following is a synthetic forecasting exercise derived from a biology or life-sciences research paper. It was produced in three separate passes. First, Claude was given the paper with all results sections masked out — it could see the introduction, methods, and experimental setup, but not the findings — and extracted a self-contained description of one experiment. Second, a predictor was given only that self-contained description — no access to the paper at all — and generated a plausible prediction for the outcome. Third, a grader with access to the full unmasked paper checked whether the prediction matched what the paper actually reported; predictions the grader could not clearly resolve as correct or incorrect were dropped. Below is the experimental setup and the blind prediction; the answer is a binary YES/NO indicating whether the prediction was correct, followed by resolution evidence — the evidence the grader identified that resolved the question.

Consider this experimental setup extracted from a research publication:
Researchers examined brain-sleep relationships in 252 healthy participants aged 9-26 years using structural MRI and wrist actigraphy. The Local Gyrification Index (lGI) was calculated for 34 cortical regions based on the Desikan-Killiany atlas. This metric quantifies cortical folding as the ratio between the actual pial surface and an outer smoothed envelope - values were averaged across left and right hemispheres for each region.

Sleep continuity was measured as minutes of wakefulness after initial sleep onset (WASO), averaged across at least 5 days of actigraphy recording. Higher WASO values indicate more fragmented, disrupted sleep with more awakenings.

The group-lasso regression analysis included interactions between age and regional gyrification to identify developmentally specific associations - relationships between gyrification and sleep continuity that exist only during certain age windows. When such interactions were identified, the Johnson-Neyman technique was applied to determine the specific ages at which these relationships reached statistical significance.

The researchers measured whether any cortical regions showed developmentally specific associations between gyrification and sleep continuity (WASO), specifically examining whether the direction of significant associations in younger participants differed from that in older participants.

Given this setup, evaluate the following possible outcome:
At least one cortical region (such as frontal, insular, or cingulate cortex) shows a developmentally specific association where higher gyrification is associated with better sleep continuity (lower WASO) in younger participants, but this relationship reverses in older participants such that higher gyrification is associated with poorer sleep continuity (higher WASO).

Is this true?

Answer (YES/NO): YES